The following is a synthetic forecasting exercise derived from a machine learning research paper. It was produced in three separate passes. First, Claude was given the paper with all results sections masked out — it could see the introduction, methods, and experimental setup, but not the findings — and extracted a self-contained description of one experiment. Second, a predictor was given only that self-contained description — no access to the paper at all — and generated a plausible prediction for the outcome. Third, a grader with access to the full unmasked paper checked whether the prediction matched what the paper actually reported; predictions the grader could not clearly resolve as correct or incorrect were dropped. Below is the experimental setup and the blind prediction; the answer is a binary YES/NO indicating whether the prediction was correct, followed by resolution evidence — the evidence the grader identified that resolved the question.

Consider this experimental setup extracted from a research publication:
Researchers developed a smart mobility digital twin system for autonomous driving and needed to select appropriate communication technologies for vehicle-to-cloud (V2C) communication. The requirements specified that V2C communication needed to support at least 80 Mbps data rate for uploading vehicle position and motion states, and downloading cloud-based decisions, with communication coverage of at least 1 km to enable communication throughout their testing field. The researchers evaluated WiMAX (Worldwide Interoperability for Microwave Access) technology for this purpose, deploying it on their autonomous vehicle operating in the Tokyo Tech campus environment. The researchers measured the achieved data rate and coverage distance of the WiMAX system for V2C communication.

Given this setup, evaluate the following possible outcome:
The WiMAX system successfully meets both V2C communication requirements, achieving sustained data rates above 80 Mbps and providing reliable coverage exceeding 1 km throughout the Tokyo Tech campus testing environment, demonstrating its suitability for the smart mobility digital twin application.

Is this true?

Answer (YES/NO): YES